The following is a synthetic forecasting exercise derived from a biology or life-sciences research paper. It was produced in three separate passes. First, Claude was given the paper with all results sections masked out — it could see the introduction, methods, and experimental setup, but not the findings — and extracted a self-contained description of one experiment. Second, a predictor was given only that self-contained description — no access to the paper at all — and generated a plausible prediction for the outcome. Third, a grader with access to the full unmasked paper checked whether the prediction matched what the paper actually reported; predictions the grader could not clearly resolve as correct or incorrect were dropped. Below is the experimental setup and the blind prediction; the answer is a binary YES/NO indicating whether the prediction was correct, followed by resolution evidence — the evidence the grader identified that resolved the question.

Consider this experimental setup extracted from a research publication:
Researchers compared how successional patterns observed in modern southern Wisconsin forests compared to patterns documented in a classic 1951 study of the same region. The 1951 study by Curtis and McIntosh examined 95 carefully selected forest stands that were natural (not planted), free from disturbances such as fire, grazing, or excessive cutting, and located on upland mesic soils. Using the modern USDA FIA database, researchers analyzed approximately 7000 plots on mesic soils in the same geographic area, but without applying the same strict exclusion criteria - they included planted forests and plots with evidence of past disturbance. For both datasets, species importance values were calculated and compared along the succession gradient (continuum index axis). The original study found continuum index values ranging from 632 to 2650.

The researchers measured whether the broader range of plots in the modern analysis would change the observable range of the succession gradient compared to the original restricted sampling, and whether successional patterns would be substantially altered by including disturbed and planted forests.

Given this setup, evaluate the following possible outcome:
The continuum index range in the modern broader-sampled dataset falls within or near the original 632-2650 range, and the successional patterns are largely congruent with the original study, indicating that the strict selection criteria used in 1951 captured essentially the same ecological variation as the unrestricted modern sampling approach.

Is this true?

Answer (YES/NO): NO